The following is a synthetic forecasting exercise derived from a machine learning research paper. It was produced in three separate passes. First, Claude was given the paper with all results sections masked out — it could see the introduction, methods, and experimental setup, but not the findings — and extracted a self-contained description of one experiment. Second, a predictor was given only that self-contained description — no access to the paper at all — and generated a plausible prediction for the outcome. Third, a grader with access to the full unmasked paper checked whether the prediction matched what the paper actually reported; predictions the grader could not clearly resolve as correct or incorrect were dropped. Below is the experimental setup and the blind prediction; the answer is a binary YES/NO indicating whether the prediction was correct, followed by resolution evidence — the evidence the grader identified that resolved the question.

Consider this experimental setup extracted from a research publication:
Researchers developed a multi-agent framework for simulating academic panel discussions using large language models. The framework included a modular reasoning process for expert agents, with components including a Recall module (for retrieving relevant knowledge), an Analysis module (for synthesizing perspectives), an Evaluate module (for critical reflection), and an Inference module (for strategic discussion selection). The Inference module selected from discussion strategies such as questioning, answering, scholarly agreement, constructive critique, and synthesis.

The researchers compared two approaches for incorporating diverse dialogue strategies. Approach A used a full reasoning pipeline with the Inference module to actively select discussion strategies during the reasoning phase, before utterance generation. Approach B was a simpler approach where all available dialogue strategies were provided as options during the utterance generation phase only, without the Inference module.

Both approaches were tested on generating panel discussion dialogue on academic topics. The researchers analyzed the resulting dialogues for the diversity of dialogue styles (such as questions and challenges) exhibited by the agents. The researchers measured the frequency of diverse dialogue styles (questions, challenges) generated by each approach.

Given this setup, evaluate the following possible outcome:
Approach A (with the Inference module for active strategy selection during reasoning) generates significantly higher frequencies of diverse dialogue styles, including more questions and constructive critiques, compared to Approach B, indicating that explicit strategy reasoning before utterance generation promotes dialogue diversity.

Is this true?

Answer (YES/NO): YES